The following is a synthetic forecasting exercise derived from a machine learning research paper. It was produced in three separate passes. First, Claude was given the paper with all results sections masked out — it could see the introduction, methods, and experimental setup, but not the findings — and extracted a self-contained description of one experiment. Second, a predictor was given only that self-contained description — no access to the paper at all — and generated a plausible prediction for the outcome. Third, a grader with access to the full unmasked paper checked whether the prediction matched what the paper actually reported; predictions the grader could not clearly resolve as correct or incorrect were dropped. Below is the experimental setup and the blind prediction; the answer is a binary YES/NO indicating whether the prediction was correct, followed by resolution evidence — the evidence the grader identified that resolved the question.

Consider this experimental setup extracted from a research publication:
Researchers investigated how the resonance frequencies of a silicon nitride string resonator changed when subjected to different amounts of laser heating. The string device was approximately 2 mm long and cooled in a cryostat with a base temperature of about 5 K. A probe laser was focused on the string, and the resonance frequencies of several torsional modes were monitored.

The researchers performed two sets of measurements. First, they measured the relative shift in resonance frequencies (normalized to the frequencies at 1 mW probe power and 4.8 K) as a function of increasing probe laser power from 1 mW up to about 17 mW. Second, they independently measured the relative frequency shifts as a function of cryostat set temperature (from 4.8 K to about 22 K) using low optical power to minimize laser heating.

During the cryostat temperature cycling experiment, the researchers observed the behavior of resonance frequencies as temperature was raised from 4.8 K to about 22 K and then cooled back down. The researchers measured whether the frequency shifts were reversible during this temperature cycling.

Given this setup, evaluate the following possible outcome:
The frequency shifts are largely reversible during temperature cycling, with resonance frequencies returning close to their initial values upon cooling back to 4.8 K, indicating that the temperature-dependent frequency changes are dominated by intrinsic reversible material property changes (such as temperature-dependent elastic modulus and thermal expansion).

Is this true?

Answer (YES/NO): NO